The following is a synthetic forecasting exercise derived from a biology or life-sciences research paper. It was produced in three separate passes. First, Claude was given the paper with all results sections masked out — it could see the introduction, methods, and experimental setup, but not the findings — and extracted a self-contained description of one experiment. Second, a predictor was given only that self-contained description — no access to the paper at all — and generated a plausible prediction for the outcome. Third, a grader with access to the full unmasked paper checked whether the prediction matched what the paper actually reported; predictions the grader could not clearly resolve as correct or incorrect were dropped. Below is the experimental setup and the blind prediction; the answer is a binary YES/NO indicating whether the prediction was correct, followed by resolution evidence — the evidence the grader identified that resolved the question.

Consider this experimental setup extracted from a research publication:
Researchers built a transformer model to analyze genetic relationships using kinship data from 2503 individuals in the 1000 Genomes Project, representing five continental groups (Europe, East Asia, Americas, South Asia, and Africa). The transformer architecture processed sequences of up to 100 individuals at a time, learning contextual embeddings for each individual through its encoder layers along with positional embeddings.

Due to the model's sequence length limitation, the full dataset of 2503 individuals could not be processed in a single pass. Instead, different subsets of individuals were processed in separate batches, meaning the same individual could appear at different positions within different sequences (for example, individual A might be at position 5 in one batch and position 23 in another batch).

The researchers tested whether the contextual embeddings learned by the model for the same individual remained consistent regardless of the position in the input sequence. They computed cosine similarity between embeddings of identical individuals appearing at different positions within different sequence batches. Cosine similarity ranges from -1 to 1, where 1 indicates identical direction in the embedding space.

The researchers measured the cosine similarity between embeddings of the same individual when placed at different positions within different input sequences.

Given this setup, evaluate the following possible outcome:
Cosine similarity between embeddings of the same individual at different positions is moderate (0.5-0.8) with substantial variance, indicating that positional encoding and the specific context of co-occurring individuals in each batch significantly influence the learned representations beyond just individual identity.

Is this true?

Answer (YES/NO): NO